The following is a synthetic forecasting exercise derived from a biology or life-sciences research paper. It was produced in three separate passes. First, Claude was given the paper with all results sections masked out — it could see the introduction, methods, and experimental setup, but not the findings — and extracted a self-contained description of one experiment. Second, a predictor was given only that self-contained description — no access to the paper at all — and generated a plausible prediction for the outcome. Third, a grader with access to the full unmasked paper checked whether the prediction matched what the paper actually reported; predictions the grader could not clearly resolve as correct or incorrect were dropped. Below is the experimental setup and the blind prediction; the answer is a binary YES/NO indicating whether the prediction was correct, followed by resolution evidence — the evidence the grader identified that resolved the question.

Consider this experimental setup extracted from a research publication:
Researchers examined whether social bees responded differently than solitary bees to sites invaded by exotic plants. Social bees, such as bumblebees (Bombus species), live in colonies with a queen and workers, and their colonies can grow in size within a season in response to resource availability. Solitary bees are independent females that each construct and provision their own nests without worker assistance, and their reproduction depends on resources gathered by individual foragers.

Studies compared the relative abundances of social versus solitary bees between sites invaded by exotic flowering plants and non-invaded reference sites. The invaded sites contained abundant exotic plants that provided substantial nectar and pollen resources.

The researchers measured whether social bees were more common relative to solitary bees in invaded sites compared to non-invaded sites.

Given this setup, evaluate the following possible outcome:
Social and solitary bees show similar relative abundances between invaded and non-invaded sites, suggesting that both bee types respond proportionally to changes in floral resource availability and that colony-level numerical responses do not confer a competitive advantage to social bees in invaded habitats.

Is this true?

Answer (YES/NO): NO